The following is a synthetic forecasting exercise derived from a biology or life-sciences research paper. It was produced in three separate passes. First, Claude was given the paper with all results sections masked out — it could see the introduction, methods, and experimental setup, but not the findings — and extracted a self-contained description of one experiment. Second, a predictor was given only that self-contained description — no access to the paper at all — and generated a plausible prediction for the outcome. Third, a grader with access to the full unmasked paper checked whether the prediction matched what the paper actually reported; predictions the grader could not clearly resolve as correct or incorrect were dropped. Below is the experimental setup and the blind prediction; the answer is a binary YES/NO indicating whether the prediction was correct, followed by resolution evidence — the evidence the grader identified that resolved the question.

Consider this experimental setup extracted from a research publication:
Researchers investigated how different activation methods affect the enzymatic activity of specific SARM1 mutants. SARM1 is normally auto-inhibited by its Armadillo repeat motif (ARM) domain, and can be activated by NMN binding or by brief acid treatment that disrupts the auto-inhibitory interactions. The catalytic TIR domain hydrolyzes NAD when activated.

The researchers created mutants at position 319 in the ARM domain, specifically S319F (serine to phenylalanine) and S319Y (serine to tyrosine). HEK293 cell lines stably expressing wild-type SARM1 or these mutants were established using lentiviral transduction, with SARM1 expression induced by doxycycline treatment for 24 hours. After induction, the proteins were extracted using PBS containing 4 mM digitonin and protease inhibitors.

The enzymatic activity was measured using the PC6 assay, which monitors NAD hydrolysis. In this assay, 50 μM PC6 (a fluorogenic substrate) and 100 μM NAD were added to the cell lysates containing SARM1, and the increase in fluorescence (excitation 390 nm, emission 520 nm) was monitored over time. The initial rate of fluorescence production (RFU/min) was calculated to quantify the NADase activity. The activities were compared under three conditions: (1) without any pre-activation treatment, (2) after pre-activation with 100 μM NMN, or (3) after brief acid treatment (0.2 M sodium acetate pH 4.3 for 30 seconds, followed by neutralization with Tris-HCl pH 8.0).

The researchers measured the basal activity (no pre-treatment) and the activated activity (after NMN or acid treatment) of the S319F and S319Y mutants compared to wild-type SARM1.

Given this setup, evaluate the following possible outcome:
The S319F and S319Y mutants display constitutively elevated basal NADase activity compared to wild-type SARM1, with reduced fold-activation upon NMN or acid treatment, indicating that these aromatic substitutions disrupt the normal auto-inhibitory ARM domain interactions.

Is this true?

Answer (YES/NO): NO